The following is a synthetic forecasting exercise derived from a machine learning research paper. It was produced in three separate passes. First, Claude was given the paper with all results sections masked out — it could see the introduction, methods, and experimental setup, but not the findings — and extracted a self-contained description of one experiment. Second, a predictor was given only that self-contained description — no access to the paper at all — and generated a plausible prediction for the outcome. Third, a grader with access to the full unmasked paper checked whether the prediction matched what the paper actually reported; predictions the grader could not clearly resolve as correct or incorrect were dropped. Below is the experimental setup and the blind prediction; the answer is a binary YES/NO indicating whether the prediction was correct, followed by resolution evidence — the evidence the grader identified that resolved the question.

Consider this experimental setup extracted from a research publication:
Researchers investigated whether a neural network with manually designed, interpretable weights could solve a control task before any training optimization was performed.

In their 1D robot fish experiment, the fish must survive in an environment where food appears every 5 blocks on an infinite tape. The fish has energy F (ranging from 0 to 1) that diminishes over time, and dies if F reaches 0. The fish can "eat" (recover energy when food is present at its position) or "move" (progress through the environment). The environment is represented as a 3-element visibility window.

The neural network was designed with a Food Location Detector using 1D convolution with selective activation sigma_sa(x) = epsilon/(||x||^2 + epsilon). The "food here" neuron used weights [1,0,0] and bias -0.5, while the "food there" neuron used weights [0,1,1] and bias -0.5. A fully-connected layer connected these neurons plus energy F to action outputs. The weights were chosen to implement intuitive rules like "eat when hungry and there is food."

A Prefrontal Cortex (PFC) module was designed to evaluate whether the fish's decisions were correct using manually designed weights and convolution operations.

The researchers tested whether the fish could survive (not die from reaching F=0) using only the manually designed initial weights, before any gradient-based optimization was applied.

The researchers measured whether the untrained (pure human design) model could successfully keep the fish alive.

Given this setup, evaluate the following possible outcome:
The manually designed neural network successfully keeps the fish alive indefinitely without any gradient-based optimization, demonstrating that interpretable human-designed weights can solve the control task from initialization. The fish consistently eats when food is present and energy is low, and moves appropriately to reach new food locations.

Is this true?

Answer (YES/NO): YES